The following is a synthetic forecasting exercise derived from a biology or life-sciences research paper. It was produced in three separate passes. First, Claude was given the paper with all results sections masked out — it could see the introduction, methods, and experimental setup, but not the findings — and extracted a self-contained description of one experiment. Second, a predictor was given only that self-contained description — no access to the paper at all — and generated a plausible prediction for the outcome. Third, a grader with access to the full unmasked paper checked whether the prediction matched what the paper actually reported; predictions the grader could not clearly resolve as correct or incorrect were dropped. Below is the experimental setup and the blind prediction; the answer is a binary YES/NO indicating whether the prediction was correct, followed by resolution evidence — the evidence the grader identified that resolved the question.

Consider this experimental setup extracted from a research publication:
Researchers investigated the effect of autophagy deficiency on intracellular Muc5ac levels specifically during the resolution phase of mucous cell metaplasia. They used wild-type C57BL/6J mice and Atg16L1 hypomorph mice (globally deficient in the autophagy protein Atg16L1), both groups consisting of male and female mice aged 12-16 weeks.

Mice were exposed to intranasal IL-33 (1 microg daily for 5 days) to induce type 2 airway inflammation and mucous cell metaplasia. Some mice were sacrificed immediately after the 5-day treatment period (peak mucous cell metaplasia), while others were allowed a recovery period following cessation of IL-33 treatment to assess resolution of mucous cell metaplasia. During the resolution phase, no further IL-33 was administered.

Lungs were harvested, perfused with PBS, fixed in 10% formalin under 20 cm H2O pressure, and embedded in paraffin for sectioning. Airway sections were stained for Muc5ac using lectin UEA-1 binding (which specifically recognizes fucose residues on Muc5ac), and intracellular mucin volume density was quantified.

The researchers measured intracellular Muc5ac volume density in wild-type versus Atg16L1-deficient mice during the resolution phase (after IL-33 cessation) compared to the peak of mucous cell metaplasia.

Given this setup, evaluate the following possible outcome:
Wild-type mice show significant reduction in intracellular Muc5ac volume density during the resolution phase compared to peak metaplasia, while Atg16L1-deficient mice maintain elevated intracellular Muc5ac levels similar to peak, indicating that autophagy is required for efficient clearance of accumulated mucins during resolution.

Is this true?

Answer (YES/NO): YES